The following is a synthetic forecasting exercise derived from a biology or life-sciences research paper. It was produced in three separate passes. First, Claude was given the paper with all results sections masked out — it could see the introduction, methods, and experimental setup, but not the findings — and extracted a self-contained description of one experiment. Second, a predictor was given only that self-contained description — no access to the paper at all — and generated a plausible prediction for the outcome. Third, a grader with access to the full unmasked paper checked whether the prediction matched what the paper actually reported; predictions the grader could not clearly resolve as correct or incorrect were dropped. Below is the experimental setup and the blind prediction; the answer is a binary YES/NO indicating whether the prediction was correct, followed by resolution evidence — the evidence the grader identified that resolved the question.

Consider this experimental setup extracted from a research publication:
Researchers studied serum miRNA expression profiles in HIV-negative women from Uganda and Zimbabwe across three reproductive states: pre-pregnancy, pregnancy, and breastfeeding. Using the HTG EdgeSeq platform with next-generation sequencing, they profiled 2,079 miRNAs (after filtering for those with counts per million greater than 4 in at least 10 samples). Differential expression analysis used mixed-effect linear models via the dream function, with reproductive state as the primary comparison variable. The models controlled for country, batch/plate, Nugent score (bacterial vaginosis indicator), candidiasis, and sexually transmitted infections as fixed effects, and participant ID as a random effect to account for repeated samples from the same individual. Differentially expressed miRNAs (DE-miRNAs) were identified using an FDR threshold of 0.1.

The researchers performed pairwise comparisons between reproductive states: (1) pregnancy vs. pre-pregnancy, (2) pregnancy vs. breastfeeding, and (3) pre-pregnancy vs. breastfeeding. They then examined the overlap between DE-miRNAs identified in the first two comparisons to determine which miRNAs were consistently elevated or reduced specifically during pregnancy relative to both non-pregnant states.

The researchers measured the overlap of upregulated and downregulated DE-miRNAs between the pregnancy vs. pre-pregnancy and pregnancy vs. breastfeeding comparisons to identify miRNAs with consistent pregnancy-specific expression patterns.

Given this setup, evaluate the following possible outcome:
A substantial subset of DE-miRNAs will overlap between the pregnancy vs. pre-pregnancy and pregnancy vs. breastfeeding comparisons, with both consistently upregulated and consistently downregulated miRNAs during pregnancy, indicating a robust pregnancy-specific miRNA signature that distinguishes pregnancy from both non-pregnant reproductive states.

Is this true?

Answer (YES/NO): YES